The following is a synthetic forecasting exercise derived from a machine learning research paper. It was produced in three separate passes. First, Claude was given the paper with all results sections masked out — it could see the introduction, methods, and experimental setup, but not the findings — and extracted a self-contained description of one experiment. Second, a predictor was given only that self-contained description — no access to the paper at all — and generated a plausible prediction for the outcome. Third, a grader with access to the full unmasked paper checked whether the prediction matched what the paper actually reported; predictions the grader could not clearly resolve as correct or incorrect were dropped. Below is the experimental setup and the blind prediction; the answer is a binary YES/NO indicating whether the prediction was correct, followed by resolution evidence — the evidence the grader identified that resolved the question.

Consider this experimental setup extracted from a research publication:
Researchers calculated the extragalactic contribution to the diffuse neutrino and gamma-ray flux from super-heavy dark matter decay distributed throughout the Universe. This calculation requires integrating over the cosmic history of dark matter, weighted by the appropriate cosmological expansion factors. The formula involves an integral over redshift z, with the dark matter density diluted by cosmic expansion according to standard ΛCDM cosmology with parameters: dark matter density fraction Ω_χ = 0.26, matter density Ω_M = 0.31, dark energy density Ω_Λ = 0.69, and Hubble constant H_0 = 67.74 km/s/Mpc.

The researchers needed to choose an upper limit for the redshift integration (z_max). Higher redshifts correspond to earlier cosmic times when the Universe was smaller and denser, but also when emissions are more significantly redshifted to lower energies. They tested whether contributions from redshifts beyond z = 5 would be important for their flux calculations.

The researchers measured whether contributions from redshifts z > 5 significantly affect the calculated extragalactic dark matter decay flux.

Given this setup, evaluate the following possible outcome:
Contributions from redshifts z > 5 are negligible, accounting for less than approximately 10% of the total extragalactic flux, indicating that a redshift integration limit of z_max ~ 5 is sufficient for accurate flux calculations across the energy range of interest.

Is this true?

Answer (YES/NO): YES